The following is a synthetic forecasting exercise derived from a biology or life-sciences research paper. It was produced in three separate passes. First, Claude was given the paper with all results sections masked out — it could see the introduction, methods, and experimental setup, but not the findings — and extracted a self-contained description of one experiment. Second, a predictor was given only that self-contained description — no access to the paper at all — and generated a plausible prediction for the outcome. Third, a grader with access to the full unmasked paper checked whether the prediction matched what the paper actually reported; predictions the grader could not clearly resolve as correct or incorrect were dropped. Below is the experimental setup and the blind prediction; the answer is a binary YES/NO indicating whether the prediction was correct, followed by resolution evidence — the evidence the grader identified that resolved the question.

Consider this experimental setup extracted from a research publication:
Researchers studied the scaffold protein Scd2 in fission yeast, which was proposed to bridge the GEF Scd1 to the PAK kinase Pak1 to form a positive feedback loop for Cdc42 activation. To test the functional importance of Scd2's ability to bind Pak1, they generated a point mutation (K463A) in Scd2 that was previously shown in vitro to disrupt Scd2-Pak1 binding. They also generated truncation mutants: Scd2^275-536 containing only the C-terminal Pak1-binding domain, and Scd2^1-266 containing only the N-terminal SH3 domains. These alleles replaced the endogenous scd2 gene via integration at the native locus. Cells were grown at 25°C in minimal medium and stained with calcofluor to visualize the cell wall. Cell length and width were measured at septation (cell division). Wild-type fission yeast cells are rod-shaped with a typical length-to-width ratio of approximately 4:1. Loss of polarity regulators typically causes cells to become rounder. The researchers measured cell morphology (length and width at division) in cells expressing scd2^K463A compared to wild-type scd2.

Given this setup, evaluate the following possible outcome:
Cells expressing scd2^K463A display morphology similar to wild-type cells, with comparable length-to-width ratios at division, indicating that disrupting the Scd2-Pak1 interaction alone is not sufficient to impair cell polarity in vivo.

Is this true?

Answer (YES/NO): NO